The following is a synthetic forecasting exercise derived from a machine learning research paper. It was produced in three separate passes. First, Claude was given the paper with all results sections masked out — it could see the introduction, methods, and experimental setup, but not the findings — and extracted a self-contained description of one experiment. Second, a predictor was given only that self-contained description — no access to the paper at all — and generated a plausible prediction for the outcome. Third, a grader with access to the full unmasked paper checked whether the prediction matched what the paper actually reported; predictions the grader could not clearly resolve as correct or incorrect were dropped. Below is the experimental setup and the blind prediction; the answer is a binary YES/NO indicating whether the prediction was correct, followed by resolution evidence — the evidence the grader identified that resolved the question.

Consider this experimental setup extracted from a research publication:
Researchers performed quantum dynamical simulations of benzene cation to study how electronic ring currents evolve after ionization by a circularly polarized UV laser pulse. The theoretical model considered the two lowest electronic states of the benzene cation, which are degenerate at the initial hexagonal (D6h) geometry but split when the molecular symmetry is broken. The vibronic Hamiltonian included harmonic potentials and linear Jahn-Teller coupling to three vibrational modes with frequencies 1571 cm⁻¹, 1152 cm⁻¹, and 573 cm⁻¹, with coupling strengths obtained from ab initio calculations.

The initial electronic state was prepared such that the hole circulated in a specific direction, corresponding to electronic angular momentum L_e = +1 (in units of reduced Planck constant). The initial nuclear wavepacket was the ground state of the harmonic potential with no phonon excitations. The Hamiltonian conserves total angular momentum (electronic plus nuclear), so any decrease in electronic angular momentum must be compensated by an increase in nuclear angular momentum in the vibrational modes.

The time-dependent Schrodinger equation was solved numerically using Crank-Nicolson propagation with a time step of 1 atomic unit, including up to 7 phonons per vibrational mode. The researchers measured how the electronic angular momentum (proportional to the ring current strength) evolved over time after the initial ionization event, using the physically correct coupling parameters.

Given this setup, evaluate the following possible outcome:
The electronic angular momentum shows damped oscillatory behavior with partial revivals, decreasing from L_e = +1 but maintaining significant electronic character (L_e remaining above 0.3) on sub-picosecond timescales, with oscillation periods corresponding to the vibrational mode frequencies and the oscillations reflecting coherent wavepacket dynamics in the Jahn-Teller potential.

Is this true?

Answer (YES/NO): NO